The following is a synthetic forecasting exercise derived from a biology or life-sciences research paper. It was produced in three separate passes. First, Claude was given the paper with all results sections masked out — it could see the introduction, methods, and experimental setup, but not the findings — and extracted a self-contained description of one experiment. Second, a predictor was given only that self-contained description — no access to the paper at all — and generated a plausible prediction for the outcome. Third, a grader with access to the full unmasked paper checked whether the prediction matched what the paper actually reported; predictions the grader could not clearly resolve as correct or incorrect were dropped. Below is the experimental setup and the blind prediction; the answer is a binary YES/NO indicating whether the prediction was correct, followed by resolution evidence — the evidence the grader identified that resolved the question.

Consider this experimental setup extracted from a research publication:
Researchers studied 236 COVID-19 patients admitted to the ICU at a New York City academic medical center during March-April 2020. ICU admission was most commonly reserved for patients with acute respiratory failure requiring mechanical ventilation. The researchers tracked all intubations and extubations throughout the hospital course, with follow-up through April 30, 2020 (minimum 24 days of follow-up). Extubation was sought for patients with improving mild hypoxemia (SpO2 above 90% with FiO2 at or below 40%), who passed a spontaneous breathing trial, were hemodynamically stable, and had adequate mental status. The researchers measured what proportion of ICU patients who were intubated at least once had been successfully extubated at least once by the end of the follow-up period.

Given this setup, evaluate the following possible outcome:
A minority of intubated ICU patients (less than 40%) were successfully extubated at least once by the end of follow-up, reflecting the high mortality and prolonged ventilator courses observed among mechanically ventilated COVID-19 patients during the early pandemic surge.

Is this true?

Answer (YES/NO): YES